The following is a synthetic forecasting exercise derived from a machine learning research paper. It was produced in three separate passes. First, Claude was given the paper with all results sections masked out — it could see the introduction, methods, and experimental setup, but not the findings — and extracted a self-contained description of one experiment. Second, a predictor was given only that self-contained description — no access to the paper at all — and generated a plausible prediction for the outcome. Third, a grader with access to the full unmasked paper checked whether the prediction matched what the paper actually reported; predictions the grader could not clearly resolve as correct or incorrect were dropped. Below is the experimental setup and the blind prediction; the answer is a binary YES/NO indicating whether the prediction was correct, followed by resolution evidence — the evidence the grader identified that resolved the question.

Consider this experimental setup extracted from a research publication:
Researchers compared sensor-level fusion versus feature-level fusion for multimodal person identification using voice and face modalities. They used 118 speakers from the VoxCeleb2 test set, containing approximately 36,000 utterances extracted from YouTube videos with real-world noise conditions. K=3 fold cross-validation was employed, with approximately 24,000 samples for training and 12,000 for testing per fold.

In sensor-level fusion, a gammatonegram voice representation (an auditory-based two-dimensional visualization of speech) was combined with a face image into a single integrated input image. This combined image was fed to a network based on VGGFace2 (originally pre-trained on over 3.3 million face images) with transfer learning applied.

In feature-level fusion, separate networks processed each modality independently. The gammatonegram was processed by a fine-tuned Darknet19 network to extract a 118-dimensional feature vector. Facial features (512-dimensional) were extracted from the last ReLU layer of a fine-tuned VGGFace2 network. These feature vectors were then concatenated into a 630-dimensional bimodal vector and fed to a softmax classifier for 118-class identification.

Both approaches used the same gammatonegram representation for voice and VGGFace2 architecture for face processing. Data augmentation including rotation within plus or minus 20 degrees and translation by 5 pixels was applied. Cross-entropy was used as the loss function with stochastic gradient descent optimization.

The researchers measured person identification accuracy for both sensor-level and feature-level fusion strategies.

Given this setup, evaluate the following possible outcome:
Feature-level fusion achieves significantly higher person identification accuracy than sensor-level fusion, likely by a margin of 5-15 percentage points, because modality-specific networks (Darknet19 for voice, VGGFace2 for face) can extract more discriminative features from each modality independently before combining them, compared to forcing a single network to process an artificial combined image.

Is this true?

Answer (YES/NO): NO